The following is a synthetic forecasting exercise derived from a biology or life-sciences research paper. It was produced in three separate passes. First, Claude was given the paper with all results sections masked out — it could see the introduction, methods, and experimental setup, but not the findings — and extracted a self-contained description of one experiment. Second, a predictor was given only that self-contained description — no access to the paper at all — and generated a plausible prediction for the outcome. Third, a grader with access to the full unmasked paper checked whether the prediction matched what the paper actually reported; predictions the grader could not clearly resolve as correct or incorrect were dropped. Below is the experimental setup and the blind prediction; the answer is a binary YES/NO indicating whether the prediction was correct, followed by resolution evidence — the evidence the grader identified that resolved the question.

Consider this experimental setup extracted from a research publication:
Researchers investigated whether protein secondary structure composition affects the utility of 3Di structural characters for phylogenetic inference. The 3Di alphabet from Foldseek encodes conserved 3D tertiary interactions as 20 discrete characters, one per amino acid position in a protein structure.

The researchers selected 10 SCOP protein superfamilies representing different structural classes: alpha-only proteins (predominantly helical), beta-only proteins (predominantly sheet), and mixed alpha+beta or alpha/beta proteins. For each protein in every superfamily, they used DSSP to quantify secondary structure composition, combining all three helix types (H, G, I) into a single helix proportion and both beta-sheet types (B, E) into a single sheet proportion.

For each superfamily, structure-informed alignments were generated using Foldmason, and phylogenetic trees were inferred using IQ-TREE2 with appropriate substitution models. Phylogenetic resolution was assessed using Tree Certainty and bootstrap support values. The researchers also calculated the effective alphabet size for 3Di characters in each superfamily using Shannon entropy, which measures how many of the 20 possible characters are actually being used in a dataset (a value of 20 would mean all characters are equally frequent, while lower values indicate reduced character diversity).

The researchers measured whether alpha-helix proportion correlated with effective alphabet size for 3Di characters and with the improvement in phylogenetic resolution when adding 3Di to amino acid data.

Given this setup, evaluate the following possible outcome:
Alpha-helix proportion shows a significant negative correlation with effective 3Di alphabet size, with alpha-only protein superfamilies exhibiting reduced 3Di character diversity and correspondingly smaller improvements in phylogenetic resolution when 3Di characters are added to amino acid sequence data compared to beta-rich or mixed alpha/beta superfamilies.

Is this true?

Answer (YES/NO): YES